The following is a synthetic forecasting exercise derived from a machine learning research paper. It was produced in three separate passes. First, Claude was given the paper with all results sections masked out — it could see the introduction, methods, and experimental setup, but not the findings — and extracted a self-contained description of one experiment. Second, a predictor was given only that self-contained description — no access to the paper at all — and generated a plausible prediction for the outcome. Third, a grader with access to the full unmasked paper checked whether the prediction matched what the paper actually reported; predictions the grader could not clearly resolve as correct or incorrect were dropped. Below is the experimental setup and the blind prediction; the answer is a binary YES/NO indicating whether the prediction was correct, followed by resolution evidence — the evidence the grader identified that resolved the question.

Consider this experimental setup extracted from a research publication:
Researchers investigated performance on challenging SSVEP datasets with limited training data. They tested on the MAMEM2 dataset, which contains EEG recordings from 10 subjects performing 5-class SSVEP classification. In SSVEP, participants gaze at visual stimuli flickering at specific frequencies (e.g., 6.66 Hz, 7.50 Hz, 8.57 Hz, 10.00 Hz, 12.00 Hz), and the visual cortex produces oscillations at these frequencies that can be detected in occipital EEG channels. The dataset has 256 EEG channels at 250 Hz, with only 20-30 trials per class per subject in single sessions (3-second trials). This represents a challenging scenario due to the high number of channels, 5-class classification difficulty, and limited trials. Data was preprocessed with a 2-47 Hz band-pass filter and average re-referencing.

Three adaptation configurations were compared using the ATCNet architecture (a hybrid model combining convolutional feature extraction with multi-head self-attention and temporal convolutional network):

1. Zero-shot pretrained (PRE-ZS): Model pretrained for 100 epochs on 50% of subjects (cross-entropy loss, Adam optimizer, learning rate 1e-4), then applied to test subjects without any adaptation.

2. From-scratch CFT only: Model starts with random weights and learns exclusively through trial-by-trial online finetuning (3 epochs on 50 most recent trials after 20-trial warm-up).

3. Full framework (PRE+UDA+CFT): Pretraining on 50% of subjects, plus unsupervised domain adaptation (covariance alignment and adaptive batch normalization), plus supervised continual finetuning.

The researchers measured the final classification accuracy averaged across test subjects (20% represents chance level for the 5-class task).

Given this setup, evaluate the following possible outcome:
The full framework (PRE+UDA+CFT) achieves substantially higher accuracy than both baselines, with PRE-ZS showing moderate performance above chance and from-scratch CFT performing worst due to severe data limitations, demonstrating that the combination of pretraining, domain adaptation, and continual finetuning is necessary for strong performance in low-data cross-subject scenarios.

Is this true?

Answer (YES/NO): NO